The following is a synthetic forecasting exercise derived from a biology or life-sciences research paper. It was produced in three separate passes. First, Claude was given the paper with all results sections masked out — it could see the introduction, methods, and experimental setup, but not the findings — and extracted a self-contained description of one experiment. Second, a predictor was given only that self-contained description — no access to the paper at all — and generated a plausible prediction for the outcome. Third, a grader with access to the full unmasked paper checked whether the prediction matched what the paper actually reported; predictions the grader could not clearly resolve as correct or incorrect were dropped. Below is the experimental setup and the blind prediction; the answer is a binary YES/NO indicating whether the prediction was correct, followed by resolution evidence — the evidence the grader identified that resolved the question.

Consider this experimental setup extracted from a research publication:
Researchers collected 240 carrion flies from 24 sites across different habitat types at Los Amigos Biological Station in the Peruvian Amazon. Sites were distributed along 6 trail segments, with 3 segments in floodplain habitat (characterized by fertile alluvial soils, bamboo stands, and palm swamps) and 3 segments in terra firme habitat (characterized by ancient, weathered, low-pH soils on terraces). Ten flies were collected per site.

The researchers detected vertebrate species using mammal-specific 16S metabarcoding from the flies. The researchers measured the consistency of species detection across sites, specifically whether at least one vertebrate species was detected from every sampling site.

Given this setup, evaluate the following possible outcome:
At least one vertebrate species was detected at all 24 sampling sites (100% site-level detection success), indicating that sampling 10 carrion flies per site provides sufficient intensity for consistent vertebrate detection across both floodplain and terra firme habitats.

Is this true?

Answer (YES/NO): YES